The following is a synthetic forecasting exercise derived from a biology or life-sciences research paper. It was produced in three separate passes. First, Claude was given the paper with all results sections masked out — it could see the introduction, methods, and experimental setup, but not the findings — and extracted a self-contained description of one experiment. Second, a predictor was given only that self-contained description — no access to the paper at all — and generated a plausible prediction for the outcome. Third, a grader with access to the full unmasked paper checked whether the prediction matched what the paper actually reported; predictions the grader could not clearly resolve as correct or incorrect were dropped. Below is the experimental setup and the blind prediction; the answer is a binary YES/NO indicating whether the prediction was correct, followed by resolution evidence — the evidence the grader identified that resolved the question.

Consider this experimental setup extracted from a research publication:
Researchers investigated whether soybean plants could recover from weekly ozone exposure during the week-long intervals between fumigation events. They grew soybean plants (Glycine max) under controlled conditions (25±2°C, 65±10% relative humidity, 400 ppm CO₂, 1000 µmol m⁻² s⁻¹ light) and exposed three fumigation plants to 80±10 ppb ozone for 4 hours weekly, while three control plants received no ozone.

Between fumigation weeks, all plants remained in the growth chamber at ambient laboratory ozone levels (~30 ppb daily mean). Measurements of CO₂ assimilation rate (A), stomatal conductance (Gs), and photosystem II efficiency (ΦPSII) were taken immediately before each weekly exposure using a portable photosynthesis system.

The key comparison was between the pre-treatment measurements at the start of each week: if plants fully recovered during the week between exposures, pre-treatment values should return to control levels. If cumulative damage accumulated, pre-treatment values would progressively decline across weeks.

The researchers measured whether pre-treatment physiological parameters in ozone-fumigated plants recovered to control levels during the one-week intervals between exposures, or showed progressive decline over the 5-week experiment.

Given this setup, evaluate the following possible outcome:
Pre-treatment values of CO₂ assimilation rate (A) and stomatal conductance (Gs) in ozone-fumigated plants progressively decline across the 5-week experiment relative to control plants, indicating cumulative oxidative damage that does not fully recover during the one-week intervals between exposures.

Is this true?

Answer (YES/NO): YES